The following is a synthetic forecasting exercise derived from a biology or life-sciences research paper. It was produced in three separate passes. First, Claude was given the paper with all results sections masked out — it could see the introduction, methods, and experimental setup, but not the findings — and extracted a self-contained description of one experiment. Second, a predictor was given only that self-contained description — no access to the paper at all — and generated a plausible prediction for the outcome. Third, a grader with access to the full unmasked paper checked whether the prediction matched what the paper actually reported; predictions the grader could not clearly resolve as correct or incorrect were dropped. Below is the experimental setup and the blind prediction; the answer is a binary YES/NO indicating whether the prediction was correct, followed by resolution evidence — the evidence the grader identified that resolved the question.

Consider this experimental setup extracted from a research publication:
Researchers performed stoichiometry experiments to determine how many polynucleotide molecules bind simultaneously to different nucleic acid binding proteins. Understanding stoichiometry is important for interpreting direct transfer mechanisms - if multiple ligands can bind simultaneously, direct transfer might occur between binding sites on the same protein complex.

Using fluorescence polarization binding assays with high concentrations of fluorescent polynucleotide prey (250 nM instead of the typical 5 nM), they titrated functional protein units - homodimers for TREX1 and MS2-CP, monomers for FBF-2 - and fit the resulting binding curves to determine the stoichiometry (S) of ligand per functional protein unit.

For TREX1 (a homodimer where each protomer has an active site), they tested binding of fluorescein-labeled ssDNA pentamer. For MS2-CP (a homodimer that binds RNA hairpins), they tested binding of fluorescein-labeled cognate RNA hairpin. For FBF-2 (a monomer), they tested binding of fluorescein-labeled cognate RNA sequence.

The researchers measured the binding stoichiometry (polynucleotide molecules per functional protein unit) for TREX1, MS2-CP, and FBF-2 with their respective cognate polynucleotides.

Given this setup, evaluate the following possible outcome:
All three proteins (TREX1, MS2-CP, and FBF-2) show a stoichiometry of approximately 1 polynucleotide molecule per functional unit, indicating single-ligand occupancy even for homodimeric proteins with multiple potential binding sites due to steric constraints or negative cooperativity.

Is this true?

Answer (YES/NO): NO